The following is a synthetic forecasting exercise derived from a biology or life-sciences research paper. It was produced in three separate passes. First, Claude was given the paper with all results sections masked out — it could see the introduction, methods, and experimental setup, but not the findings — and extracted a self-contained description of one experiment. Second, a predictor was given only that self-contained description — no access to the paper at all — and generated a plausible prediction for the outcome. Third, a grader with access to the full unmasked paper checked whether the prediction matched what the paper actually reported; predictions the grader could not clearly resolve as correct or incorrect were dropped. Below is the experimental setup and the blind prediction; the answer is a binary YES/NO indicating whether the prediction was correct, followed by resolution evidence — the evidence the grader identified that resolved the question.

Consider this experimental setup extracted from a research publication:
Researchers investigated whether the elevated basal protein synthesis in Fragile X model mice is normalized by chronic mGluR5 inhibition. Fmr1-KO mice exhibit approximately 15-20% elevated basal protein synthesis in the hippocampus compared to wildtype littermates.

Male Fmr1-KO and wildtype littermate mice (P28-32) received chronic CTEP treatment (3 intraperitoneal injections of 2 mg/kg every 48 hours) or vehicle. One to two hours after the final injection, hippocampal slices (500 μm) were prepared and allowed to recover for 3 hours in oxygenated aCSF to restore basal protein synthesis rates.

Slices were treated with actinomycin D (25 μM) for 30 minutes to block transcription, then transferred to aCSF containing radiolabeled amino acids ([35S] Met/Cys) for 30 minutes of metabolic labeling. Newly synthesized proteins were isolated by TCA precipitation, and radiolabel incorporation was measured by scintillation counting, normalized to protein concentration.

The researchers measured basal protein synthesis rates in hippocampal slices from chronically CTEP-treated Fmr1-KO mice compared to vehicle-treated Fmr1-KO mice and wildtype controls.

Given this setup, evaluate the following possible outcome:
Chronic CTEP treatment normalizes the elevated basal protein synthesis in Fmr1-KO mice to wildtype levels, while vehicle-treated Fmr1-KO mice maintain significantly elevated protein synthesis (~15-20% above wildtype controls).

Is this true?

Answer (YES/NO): NO